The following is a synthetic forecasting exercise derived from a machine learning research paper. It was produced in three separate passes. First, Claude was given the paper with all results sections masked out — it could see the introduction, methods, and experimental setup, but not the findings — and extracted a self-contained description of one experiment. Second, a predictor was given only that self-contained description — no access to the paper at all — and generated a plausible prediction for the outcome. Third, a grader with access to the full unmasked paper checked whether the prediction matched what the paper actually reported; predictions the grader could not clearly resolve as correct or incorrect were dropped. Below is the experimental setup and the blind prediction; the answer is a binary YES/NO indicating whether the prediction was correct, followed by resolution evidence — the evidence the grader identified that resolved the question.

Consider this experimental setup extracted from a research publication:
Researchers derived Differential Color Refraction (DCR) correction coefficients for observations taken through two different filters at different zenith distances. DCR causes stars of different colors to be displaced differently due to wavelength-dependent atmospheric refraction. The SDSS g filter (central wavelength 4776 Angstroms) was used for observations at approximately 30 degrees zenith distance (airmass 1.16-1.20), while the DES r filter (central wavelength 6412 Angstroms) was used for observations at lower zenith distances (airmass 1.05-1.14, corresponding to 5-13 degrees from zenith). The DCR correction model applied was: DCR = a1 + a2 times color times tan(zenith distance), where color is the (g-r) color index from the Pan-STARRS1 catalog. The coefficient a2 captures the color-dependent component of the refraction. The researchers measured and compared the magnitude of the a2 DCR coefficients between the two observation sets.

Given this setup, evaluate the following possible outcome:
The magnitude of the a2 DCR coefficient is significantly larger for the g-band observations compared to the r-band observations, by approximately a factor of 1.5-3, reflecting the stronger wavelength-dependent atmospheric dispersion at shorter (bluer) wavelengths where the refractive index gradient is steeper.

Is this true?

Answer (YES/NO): NO